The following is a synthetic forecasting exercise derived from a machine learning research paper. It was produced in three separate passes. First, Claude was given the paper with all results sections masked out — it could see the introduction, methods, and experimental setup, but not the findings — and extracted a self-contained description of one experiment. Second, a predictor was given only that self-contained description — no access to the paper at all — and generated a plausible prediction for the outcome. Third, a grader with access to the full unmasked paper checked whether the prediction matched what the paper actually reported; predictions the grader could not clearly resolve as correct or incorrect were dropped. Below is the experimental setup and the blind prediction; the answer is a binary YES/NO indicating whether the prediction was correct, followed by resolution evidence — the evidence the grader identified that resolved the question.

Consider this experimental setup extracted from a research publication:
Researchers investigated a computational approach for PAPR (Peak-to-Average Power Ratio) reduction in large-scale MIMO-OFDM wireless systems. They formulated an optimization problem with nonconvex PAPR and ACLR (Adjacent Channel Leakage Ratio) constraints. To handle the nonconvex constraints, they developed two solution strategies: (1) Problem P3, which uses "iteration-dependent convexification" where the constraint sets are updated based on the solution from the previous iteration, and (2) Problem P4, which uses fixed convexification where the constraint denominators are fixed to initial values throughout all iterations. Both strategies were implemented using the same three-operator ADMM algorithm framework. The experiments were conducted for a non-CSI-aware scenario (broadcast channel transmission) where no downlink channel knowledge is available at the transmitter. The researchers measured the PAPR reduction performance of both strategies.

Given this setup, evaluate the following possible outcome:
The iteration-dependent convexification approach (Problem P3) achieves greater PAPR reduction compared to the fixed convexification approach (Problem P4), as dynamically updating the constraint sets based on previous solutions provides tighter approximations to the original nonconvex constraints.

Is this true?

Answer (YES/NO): YES